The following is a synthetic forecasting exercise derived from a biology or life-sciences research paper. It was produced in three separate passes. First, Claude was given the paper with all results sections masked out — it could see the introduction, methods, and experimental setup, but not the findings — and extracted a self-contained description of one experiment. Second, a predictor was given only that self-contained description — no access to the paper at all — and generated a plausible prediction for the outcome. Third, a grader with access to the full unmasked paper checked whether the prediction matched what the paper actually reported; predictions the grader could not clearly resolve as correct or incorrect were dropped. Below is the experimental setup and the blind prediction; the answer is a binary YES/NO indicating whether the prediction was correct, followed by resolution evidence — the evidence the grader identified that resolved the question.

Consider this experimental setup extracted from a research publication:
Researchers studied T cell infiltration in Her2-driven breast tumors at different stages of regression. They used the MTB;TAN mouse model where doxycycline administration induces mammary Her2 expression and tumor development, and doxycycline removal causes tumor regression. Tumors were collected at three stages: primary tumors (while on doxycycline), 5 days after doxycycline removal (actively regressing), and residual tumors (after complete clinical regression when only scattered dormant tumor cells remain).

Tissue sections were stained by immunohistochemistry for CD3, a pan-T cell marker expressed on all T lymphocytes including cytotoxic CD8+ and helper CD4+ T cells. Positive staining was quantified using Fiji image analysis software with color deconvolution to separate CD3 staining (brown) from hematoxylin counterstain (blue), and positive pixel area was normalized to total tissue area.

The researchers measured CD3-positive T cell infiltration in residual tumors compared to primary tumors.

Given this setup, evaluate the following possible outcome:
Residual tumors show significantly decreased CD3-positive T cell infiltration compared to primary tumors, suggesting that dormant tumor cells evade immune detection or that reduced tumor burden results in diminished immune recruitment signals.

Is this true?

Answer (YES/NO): NO